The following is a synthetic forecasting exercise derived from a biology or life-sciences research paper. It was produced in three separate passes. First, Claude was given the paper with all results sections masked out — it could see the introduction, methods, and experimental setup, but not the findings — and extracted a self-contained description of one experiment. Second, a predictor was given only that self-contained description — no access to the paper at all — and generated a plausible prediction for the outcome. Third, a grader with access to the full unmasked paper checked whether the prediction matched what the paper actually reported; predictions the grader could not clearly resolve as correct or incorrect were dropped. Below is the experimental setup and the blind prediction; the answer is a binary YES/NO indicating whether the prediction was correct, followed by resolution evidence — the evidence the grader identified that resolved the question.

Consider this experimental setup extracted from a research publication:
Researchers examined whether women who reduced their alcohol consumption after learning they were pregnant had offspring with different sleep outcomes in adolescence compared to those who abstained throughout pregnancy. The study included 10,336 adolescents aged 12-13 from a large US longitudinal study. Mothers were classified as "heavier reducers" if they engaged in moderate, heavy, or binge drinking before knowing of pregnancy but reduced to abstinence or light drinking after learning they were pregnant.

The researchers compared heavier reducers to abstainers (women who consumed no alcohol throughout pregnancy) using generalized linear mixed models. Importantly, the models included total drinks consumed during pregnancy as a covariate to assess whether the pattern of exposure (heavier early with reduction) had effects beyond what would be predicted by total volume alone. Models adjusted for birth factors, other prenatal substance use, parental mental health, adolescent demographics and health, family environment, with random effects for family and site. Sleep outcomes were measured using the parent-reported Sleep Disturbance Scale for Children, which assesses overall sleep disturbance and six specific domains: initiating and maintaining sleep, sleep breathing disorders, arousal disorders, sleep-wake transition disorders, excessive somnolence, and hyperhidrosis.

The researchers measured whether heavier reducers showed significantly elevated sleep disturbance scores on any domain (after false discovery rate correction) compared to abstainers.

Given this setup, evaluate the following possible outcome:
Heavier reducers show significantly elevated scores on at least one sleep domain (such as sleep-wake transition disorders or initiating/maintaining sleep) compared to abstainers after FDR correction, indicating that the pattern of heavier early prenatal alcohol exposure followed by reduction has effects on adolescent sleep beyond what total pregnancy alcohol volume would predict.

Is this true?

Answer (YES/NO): NO